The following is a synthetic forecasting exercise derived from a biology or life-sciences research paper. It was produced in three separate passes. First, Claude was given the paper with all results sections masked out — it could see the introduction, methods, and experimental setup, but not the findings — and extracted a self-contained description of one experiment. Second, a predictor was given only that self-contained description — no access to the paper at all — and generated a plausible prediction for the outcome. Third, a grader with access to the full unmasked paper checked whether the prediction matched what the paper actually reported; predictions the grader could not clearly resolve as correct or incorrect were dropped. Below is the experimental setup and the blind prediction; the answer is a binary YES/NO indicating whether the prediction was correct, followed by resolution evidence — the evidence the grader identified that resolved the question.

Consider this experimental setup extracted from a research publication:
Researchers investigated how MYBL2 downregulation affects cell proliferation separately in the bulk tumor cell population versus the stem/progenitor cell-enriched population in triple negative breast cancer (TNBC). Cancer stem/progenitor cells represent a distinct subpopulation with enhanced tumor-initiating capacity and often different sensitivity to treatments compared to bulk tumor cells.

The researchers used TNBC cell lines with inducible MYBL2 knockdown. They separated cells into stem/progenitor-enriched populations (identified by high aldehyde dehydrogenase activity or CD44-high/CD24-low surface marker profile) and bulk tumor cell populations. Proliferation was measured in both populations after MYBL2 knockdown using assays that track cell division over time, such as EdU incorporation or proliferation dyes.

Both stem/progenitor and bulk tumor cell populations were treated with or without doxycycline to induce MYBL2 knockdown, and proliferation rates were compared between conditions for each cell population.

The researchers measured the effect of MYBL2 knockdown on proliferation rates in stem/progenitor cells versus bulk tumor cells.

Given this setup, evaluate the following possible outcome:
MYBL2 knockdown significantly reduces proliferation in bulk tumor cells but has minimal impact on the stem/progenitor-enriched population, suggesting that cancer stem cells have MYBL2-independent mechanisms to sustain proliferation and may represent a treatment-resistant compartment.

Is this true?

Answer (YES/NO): NO